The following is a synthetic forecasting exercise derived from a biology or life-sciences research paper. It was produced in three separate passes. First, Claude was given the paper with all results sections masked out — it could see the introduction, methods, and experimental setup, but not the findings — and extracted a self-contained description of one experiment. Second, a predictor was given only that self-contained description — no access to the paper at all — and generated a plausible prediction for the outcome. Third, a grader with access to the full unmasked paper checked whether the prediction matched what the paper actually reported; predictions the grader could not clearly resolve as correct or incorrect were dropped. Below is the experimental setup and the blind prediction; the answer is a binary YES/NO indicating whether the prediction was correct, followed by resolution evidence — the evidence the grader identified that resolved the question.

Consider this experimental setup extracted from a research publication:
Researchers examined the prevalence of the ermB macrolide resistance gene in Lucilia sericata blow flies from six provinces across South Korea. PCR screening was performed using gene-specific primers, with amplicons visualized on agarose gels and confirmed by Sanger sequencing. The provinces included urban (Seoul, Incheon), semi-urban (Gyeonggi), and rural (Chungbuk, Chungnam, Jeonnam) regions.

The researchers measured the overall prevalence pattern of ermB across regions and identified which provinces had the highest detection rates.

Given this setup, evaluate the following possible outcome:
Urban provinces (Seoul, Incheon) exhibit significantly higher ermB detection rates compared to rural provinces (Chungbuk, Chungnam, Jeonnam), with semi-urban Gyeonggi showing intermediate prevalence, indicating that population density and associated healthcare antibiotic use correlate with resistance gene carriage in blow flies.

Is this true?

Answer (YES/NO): NO